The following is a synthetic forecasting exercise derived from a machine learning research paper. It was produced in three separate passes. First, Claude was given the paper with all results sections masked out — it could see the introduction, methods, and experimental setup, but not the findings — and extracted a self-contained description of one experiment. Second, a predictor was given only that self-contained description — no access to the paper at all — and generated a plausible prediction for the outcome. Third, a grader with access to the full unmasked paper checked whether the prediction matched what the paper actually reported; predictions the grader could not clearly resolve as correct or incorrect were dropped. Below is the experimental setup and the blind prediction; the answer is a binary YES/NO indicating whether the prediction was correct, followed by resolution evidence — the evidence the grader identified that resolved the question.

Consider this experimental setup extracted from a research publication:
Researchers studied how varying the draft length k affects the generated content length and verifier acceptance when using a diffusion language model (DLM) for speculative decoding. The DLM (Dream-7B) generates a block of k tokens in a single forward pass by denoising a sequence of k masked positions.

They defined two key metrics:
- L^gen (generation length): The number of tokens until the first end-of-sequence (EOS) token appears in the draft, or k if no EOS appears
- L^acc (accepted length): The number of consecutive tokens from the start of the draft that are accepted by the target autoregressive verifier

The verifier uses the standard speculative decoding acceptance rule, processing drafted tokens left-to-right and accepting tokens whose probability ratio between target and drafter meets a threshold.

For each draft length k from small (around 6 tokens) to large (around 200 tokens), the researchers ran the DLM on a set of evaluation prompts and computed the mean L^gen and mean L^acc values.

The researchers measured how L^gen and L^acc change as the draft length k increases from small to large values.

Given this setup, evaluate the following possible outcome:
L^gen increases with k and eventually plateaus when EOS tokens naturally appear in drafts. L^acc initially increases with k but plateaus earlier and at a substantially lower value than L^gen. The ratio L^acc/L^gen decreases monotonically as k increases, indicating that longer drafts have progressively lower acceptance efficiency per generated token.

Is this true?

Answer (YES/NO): NO